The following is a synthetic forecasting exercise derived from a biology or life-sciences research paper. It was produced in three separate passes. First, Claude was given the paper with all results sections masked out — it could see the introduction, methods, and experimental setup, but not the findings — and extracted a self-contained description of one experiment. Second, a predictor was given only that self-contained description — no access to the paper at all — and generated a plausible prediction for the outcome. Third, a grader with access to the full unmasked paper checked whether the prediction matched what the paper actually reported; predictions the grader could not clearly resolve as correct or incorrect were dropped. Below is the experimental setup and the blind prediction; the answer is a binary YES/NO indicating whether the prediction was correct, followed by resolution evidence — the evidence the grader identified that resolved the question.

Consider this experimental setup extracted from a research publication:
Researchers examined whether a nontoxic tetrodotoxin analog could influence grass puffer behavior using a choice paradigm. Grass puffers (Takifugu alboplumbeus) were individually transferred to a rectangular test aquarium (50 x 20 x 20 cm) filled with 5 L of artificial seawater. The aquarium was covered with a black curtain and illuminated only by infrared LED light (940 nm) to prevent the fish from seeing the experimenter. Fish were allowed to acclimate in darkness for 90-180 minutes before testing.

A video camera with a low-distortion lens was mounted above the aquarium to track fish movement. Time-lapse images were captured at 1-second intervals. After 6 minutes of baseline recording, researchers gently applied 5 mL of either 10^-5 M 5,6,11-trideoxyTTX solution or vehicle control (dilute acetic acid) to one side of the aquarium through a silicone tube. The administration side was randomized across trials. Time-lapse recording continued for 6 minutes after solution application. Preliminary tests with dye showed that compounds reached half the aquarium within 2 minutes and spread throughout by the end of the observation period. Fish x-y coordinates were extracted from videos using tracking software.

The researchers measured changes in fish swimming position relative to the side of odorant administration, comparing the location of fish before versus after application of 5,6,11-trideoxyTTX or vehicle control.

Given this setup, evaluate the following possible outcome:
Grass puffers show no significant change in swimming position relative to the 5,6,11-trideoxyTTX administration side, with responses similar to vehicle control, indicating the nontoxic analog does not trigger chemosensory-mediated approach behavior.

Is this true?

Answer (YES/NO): NO